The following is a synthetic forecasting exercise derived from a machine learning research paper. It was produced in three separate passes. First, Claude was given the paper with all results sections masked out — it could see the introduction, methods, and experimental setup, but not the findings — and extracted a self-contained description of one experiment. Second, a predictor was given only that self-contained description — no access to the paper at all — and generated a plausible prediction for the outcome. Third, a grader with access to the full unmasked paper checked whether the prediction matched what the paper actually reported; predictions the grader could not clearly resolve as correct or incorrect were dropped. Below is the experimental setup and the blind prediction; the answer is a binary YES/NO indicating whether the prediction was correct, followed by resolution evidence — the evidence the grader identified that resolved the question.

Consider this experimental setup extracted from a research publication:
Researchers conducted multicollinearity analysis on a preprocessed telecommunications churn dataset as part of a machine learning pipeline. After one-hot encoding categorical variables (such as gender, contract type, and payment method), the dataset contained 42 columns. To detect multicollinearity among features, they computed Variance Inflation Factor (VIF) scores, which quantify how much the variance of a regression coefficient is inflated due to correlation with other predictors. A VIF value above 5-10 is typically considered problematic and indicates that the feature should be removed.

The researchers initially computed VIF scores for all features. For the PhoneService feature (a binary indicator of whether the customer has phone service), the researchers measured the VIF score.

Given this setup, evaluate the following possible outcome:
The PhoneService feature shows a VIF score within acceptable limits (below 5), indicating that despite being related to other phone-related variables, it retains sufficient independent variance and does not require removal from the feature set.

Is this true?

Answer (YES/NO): NO